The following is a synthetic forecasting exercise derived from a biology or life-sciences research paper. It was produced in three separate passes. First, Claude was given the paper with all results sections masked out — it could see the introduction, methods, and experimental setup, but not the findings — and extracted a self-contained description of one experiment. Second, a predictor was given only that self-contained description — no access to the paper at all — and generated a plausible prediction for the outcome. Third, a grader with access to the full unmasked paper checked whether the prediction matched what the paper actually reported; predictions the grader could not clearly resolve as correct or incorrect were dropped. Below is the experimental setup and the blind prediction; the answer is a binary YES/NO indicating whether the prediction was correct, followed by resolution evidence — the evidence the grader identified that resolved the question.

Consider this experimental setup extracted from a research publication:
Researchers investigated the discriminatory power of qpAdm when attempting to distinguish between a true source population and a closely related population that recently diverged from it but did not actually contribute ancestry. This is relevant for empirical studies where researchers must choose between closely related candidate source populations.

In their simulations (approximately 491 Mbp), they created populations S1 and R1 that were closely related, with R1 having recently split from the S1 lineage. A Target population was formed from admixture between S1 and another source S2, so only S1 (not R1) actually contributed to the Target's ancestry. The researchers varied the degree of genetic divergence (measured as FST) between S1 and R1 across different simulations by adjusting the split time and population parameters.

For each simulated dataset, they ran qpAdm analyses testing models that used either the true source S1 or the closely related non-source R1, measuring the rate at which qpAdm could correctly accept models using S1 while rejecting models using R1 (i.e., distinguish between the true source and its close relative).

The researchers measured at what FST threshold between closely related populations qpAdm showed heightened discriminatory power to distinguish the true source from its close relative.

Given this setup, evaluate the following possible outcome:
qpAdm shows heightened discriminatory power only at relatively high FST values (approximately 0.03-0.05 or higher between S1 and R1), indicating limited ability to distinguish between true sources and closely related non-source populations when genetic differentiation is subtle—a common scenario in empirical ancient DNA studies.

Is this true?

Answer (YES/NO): NO